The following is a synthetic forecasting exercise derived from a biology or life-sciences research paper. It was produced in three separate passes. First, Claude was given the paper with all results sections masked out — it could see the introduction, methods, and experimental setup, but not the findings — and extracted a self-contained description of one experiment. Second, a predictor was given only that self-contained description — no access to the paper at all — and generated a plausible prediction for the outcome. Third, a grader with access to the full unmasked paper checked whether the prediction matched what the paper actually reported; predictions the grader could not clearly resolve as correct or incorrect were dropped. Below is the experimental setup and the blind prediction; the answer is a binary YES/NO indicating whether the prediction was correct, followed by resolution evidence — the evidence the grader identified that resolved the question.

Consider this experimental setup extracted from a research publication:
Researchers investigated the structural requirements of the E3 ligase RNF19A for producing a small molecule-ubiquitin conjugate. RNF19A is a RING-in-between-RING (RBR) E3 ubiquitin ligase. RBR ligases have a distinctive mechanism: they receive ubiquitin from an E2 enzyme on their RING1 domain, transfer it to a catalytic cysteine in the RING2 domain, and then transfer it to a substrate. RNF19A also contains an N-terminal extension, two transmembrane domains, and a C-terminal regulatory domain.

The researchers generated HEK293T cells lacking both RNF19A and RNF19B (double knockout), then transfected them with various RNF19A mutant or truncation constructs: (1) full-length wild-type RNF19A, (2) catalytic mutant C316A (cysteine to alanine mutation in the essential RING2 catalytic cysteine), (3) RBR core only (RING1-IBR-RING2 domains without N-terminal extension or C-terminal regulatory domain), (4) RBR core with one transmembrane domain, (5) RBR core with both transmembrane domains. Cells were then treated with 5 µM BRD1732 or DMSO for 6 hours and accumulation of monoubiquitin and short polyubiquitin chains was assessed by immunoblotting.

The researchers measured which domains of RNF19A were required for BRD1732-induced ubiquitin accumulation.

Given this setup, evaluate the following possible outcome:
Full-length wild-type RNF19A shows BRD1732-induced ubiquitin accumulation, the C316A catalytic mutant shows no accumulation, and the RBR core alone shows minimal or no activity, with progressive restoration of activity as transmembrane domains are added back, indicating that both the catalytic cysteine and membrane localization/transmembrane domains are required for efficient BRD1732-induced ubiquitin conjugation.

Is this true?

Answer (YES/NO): YES